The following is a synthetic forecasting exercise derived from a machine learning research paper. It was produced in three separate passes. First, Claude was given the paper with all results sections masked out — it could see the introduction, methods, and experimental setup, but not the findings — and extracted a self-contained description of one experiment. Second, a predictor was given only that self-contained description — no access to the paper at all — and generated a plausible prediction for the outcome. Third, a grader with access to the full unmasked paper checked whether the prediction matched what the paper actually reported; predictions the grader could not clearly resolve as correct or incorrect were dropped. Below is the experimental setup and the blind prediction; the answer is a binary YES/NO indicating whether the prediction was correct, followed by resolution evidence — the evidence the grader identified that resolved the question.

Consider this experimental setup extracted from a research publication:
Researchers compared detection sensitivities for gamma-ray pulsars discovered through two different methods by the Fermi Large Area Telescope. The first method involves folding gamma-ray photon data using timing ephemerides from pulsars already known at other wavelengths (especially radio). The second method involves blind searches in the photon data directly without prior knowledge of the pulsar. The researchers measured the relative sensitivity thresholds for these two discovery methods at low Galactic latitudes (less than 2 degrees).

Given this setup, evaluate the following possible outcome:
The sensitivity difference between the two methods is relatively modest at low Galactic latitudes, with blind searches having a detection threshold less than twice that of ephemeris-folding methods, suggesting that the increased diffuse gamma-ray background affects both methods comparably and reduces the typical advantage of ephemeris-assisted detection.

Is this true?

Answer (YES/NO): NO